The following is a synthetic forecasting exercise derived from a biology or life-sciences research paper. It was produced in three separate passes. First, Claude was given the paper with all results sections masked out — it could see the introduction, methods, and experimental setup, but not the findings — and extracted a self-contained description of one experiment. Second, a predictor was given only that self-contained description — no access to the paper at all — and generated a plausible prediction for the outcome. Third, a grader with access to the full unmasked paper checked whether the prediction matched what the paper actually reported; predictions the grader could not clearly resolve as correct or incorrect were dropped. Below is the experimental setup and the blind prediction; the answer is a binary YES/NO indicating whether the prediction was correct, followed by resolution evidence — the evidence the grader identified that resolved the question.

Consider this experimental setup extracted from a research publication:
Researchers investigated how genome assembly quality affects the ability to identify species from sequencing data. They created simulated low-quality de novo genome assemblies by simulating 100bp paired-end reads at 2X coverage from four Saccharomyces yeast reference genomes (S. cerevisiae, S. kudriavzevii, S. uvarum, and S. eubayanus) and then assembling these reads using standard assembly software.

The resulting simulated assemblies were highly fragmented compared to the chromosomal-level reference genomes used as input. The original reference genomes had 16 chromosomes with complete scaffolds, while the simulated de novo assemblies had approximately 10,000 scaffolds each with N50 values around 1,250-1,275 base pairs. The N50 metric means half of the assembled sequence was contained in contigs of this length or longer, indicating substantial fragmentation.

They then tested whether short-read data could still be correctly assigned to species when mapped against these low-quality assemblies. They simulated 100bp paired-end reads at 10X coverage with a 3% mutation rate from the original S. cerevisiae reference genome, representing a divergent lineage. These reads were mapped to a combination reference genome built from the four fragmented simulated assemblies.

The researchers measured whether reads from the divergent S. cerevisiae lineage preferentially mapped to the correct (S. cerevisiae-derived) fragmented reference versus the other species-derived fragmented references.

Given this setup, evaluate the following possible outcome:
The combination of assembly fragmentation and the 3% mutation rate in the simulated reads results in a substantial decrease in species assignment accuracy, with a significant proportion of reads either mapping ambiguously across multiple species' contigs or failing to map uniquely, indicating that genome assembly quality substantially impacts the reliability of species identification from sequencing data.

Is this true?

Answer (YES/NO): NO